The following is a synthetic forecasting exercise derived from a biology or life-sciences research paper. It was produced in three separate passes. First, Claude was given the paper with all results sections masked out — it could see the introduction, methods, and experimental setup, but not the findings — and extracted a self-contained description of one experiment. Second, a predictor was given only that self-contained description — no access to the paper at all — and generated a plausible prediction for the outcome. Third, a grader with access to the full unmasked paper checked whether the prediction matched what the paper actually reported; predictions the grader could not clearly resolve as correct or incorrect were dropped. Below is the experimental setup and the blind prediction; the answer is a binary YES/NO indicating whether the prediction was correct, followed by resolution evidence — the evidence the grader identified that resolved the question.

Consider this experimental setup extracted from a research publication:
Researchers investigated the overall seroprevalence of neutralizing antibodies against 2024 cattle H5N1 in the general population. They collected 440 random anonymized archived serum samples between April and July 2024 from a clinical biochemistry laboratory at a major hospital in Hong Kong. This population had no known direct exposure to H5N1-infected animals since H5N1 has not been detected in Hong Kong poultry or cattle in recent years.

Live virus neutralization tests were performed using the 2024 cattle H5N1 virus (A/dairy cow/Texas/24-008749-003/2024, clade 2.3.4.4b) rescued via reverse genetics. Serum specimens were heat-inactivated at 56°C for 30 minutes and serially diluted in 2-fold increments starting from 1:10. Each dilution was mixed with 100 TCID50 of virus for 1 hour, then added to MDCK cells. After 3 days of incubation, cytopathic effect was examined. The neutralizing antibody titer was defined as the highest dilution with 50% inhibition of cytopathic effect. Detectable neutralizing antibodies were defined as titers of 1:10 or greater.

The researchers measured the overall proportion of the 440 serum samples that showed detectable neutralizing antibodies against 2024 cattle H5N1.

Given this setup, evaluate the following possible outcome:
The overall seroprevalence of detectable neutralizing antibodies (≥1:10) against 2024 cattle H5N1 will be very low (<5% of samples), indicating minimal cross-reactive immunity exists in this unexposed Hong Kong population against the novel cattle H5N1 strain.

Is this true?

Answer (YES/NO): YES